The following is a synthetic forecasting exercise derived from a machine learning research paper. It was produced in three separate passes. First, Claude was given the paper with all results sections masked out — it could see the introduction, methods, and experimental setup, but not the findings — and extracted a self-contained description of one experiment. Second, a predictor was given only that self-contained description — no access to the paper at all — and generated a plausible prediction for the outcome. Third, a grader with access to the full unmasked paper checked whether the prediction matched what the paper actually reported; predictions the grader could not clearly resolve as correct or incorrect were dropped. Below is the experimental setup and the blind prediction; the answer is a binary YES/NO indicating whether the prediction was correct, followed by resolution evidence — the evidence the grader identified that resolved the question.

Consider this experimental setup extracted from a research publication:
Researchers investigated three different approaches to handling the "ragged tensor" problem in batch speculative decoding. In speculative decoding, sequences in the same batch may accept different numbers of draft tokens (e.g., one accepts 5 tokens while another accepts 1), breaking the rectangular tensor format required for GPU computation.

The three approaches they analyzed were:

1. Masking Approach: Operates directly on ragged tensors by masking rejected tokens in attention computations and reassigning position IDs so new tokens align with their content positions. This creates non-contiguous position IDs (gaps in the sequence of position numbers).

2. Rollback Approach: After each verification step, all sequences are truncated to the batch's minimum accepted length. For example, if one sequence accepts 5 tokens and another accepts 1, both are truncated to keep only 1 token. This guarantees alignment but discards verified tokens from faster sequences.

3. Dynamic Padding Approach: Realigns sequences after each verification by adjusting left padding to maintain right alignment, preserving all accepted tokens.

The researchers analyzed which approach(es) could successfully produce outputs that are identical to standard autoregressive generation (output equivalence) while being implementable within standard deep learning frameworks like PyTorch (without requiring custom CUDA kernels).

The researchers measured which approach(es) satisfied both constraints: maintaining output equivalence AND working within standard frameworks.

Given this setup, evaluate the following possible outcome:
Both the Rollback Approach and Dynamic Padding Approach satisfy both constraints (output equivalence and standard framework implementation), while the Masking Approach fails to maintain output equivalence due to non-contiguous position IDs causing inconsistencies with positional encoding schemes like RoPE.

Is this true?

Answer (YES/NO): YES